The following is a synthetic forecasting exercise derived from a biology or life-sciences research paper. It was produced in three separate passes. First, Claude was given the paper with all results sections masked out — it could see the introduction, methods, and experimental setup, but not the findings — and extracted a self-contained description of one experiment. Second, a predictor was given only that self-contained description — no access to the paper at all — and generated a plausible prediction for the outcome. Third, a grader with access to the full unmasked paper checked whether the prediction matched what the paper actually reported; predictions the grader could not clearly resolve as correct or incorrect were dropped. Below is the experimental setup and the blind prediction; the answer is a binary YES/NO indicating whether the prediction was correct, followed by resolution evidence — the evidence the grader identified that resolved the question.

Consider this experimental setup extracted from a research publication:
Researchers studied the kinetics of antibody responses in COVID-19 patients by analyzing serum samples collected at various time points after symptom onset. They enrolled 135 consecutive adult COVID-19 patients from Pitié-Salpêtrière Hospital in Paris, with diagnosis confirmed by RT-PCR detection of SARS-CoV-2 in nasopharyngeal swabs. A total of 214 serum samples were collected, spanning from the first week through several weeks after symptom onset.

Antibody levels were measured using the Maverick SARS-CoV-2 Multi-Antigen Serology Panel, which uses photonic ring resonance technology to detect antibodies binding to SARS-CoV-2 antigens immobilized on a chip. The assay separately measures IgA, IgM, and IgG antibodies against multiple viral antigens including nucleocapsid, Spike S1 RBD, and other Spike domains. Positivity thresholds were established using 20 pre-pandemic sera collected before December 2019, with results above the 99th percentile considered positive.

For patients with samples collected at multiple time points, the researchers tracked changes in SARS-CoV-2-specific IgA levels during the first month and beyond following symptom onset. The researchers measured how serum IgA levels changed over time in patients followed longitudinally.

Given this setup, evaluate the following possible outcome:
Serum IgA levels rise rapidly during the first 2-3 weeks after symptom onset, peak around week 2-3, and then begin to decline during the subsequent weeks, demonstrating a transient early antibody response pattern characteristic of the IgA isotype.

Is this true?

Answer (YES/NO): YES